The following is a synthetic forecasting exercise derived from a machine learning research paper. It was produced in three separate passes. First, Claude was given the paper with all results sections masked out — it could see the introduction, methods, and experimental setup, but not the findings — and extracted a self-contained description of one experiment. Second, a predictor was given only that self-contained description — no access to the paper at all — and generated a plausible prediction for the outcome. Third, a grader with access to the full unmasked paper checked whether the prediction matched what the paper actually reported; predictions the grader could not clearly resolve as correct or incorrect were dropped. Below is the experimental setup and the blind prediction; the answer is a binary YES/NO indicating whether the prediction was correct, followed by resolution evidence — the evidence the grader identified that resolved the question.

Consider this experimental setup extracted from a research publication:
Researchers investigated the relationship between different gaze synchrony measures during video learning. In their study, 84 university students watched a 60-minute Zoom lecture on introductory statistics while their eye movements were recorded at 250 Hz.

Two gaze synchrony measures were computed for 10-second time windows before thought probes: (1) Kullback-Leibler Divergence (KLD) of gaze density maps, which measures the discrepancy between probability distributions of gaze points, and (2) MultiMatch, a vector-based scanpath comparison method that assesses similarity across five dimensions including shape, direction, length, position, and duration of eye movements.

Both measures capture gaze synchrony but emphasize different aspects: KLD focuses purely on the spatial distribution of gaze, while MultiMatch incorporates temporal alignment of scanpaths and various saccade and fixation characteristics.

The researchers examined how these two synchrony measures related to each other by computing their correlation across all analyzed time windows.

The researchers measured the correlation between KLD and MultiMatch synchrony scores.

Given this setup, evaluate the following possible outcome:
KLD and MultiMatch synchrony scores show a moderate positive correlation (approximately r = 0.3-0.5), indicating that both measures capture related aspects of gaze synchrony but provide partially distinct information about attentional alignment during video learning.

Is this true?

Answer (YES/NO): NO